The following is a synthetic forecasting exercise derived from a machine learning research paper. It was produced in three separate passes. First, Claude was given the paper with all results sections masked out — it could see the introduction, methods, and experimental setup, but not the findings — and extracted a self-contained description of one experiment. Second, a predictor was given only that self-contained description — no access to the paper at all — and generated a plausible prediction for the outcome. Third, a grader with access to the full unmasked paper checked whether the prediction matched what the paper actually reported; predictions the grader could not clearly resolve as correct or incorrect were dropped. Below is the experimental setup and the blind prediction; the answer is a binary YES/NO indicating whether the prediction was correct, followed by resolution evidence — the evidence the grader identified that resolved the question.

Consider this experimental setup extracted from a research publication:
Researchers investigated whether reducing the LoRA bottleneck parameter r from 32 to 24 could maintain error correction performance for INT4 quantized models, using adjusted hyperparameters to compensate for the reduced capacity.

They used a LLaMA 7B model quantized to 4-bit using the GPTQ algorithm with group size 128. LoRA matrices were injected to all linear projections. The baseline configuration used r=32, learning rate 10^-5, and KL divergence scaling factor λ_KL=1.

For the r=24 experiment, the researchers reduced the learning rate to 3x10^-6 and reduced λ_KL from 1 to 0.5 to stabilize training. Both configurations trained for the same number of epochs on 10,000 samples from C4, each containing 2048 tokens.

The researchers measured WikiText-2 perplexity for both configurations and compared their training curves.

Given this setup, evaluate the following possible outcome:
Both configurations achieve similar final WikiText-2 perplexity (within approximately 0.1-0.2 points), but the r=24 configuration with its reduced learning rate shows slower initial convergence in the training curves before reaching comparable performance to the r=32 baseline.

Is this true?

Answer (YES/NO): NO